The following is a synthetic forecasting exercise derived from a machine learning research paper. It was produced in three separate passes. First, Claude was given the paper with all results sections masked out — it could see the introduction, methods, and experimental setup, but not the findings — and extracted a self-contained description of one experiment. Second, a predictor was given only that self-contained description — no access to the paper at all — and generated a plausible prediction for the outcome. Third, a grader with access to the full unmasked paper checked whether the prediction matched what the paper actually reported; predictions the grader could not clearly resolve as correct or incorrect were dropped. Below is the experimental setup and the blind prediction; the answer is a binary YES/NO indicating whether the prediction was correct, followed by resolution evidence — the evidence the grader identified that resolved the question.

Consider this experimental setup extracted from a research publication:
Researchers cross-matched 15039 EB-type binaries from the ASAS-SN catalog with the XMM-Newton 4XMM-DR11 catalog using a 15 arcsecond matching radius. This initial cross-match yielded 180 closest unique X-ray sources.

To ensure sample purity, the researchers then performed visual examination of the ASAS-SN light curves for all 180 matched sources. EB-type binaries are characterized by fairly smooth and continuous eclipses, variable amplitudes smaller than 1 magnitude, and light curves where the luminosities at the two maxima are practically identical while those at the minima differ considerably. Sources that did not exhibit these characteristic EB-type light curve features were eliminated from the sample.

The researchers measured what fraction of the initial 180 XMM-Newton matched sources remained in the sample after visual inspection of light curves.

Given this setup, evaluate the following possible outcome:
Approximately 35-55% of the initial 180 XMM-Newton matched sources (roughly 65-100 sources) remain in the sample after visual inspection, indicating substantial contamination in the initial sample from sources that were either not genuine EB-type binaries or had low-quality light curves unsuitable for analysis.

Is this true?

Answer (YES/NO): NO